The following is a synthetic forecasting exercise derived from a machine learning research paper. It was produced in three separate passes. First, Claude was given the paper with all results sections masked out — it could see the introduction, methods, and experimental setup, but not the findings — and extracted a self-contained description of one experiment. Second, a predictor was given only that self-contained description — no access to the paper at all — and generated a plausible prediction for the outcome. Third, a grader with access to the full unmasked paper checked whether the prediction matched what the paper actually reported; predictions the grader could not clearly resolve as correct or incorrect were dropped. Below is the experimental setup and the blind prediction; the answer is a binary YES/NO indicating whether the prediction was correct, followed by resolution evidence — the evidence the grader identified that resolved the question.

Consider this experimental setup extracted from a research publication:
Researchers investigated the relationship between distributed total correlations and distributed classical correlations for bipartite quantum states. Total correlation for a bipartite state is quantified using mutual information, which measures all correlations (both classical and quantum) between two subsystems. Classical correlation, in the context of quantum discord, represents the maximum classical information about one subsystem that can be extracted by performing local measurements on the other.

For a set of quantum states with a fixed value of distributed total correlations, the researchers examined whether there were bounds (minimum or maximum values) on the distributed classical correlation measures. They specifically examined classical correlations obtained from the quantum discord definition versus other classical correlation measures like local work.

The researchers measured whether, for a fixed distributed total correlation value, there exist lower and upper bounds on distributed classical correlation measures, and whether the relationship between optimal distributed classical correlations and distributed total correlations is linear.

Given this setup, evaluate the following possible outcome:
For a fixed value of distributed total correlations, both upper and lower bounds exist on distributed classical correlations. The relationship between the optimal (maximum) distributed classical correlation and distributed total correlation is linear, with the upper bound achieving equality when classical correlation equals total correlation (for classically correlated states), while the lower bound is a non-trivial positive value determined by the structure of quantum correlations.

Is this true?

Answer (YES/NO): NO